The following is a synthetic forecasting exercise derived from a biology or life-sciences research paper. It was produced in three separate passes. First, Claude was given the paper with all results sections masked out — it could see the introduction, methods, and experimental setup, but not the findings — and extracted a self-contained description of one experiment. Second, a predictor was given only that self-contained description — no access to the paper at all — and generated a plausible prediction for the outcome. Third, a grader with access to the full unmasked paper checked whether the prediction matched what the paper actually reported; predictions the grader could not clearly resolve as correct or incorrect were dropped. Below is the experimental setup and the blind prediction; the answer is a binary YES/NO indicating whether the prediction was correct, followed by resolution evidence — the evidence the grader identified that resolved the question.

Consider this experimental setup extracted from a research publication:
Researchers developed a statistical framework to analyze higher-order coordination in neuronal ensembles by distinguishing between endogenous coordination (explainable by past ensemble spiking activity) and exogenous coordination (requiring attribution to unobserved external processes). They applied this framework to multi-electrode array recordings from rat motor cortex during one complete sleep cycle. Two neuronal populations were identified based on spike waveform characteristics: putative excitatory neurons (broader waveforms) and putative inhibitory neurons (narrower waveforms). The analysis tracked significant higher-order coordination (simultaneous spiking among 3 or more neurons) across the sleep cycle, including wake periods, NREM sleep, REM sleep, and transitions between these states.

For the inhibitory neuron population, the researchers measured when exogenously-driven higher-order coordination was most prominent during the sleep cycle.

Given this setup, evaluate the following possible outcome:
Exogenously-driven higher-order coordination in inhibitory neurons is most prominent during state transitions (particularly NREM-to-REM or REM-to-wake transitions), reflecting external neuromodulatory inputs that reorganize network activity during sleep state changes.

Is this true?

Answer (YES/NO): NO